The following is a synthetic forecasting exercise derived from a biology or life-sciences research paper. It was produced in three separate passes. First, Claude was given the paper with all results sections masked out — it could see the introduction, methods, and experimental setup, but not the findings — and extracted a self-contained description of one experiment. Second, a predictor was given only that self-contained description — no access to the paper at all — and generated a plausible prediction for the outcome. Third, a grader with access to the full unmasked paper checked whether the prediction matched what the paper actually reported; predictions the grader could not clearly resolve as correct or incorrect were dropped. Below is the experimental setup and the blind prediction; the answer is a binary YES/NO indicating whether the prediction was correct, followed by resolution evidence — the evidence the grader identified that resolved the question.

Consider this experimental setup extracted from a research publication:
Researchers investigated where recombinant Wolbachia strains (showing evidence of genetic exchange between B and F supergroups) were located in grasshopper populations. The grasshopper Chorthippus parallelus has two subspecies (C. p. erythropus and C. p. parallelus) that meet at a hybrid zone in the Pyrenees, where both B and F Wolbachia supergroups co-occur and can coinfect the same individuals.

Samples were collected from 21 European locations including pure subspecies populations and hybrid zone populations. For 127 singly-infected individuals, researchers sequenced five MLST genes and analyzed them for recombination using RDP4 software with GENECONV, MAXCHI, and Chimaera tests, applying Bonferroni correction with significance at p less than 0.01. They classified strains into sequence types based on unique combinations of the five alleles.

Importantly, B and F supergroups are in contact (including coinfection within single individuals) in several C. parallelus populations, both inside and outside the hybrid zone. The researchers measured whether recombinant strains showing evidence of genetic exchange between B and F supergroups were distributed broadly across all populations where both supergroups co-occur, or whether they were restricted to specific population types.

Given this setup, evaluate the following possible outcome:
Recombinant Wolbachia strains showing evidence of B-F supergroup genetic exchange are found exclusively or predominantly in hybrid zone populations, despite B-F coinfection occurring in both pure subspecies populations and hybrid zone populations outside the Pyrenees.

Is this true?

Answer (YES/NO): YES